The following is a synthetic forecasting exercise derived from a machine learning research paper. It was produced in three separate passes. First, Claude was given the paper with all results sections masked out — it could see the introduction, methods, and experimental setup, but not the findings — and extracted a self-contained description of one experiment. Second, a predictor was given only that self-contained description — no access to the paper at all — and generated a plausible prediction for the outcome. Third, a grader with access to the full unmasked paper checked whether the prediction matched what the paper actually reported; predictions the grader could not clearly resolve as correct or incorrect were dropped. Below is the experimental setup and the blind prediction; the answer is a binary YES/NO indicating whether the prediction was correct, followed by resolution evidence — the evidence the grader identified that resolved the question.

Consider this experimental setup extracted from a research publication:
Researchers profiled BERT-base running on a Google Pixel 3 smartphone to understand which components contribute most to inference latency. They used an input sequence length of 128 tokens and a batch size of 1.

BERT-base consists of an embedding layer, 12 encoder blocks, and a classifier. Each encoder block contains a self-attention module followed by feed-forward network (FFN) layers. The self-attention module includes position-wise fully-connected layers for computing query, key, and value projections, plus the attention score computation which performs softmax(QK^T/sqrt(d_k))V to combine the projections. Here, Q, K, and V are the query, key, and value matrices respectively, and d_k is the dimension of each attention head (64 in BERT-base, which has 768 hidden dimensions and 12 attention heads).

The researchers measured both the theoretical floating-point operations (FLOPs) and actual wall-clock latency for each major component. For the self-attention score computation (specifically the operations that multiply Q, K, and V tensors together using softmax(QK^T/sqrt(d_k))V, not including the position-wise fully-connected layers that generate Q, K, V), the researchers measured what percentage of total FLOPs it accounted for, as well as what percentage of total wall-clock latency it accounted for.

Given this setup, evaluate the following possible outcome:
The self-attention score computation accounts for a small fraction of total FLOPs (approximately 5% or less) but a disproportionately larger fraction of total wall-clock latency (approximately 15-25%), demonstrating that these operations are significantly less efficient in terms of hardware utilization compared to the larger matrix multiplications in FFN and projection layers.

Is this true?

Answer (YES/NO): NO